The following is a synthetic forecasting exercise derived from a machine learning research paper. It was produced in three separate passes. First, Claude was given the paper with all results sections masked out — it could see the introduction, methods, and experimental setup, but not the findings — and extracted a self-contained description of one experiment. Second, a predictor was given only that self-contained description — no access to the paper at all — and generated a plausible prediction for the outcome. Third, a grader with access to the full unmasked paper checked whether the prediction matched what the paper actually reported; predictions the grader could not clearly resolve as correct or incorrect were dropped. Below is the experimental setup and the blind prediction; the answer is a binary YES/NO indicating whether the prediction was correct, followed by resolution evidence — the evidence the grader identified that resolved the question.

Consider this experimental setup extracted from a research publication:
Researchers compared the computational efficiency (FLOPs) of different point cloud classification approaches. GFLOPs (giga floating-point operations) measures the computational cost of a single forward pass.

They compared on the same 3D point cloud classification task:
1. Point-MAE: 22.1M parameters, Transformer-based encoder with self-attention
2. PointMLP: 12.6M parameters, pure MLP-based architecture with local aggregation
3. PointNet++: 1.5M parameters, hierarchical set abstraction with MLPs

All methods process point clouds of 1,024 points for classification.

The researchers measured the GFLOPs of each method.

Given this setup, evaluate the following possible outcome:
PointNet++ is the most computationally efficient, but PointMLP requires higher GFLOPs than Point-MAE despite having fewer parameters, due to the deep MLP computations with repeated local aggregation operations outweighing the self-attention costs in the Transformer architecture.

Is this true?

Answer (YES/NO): YES